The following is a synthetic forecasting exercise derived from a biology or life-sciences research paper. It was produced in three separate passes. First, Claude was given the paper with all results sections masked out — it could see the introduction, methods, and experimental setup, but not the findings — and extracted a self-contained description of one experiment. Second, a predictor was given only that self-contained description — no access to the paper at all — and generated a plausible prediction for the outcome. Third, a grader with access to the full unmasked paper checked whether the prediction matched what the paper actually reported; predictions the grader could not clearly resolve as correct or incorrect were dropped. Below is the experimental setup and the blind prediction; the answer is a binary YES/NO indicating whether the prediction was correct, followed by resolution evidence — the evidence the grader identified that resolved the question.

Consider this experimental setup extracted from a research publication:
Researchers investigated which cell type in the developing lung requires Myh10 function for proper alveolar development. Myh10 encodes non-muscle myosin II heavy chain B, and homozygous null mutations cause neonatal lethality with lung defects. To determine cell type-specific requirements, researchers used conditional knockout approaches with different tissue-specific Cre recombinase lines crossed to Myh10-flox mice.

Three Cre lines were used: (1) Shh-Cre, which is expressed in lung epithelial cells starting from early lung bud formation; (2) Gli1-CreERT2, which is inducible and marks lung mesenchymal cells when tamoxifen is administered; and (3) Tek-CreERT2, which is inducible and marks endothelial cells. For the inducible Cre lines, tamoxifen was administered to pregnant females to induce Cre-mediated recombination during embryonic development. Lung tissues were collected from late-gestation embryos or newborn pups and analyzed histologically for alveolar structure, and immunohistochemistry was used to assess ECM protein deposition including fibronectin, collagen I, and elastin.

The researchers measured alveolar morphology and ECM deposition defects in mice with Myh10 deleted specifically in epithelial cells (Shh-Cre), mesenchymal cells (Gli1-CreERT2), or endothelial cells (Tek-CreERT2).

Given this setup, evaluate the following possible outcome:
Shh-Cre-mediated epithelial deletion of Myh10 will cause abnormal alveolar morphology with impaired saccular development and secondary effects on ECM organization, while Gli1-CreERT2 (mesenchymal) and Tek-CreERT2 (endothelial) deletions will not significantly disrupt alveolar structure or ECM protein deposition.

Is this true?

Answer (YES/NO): NO